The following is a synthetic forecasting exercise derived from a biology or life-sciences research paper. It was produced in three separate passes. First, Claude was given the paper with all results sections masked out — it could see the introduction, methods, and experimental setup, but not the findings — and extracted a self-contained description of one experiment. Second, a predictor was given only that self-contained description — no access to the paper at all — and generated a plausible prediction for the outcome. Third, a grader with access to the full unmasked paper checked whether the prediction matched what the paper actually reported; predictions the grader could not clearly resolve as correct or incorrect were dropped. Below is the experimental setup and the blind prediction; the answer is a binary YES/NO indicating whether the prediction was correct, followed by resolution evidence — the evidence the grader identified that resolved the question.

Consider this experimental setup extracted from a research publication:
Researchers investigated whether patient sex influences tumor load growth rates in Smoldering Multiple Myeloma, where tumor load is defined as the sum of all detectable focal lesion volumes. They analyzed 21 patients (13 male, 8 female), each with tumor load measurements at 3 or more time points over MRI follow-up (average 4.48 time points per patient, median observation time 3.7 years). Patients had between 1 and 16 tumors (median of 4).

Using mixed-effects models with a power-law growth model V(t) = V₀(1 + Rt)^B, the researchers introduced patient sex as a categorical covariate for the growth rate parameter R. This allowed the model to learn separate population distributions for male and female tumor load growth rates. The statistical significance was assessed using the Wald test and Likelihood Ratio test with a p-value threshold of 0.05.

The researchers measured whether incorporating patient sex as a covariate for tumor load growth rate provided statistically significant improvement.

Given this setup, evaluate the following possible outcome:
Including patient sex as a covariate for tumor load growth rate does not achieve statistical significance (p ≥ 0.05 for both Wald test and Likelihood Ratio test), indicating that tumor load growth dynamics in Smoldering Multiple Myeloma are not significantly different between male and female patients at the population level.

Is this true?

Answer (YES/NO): NO